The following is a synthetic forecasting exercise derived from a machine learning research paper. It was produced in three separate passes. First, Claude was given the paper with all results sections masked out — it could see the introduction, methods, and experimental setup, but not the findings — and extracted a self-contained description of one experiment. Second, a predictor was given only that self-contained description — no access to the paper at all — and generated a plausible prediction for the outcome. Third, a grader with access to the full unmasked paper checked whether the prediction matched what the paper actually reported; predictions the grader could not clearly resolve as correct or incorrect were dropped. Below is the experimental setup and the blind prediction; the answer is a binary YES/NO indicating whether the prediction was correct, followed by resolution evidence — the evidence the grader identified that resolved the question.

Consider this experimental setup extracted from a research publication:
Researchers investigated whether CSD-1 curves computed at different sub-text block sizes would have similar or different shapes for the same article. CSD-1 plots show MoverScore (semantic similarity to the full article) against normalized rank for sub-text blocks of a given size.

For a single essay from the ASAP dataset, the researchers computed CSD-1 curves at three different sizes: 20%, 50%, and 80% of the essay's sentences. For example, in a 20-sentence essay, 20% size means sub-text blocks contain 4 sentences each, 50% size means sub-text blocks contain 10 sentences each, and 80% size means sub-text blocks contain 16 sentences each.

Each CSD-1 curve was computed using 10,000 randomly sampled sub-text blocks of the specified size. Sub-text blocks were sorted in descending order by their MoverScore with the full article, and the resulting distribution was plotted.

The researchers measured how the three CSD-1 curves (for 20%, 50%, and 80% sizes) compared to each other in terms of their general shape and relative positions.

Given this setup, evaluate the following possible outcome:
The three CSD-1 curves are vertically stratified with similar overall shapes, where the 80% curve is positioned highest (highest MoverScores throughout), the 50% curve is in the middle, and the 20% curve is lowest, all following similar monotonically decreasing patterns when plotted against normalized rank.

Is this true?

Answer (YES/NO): YES